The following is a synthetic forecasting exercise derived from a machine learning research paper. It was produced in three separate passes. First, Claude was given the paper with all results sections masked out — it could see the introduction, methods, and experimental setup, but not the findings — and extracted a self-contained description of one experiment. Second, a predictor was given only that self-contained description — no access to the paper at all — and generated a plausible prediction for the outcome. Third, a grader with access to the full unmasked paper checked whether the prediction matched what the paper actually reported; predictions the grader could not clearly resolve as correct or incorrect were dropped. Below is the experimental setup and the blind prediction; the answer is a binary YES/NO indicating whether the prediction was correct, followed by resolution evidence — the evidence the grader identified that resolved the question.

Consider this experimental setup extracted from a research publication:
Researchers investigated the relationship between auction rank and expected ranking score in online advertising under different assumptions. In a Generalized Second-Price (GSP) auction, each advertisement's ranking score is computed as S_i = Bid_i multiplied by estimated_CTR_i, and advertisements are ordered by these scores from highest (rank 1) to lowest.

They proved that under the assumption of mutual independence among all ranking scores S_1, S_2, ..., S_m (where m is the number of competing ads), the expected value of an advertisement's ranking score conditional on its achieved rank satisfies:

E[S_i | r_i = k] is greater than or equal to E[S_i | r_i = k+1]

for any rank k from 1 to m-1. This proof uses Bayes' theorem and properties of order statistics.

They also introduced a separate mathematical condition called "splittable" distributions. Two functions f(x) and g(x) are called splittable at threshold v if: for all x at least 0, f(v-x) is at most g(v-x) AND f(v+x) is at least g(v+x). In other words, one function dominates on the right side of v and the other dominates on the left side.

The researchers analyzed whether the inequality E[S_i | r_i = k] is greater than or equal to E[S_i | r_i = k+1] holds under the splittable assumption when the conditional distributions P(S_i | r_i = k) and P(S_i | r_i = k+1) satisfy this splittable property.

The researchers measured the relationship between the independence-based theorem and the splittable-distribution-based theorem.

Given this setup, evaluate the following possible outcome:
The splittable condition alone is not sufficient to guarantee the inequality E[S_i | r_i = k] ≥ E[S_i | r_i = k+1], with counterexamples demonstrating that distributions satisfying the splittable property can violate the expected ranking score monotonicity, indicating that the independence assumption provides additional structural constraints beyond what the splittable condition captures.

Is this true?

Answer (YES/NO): NO